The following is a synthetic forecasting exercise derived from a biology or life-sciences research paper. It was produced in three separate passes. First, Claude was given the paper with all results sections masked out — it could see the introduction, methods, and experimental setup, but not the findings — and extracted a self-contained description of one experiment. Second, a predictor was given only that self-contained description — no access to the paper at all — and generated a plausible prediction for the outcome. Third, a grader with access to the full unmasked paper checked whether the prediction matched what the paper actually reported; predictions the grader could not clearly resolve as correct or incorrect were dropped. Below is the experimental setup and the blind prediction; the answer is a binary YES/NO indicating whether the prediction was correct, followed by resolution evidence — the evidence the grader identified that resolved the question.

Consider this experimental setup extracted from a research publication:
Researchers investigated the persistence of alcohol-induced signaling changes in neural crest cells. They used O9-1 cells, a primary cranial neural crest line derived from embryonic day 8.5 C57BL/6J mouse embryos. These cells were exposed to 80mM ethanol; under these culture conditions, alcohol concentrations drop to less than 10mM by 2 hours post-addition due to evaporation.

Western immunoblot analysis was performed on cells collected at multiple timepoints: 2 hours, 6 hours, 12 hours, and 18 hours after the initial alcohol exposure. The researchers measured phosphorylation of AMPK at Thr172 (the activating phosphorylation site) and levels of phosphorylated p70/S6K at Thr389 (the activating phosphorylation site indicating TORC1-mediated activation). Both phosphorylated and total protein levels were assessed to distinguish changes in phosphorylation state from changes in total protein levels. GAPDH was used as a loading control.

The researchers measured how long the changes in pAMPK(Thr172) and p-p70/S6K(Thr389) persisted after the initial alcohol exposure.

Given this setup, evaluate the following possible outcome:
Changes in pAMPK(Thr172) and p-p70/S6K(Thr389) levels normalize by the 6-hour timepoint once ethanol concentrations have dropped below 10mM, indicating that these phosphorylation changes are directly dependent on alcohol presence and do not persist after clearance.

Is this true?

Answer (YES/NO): NO